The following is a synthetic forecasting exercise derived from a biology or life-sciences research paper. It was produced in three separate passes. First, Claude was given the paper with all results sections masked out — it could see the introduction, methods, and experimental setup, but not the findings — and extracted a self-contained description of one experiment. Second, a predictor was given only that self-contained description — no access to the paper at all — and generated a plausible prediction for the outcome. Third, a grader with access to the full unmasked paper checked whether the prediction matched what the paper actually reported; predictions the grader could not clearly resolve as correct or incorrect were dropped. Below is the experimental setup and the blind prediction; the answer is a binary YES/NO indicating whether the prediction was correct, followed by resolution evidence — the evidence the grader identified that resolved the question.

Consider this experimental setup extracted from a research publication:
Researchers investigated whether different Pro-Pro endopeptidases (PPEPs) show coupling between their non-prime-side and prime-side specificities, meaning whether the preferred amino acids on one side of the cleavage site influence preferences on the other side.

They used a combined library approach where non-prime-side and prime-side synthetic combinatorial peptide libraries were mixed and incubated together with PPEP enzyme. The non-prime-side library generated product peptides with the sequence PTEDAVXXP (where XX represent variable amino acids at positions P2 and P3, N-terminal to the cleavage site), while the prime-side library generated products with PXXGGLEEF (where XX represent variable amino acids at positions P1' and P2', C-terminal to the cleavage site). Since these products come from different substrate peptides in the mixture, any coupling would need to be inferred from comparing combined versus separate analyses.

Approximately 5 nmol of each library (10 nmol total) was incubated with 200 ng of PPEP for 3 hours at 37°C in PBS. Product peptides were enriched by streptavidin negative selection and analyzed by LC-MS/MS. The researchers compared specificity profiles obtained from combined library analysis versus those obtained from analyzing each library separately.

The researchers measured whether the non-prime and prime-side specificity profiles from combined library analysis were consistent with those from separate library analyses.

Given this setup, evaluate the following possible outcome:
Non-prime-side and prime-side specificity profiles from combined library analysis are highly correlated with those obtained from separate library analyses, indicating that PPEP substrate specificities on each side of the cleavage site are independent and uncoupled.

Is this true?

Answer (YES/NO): NO